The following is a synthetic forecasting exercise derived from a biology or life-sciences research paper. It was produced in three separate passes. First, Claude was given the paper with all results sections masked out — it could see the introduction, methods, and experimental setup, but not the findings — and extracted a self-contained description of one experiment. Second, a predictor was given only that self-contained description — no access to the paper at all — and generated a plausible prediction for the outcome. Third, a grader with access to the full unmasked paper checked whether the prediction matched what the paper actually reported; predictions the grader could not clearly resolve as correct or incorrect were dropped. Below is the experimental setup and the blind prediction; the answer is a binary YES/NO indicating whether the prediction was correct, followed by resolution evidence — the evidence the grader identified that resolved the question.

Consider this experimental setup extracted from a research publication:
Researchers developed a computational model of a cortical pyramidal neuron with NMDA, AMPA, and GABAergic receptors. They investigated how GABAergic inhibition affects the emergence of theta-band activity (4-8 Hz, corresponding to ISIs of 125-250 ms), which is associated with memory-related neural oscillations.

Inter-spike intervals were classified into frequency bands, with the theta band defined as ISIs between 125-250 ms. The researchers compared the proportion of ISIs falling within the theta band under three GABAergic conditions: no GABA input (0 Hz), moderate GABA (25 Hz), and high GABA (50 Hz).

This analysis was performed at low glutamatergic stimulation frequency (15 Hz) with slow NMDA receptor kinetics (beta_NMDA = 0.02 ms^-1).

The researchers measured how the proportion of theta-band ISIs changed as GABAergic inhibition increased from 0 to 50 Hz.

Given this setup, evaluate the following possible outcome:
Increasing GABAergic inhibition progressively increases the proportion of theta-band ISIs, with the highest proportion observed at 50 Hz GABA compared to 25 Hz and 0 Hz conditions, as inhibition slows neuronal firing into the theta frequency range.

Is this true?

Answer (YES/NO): NO